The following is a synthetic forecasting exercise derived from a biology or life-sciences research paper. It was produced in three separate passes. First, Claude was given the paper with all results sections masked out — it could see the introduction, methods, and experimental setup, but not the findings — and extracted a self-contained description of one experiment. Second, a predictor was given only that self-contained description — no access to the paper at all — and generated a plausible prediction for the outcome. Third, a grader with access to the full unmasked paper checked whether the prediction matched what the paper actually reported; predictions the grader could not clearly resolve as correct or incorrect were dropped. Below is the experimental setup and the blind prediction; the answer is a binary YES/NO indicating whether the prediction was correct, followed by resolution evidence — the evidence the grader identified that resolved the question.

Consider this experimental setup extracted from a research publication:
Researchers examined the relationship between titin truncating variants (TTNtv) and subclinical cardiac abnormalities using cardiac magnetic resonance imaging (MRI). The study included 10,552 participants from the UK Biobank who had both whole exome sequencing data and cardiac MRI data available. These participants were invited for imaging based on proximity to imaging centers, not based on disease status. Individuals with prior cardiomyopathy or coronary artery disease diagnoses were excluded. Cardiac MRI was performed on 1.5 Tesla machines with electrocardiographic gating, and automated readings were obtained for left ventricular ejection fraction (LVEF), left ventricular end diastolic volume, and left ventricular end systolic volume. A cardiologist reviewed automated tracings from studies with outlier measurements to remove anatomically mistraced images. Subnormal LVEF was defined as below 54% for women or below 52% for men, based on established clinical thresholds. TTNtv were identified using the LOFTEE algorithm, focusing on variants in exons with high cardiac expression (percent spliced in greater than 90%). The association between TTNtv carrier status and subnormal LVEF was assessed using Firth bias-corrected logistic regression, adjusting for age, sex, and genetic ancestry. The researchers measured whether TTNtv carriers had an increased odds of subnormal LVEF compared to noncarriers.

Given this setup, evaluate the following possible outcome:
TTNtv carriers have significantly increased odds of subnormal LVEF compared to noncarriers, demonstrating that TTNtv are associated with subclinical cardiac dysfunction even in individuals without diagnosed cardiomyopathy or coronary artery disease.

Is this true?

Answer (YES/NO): YES